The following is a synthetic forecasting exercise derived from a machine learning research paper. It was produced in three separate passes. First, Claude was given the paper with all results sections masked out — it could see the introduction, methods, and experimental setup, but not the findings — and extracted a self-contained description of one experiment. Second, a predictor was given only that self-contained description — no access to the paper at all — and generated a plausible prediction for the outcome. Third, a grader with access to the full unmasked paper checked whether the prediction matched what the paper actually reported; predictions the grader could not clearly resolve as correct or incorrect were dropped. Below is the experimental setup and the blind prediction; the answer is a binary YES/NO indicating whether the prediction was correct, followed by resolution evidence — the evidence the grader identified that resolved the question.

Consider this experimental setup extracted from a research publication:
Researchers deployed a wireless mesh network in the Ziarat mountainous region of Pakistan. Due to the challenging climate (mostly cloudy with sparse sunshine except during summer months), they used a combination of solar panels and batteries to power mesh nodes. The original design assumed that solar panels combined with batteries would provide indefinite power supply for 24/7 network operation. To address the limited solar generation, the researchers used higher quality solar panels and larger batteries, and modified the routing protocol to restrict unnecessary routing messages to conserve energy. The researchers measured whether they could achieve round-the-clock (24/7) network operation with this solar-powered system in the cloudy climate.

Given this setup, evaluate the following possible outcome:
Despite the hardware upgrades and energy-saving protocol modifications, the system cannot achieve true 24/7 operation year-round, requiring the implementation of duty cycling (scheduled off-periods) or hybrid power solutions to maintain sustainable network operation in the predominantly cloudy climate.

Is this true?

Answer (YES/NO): YES